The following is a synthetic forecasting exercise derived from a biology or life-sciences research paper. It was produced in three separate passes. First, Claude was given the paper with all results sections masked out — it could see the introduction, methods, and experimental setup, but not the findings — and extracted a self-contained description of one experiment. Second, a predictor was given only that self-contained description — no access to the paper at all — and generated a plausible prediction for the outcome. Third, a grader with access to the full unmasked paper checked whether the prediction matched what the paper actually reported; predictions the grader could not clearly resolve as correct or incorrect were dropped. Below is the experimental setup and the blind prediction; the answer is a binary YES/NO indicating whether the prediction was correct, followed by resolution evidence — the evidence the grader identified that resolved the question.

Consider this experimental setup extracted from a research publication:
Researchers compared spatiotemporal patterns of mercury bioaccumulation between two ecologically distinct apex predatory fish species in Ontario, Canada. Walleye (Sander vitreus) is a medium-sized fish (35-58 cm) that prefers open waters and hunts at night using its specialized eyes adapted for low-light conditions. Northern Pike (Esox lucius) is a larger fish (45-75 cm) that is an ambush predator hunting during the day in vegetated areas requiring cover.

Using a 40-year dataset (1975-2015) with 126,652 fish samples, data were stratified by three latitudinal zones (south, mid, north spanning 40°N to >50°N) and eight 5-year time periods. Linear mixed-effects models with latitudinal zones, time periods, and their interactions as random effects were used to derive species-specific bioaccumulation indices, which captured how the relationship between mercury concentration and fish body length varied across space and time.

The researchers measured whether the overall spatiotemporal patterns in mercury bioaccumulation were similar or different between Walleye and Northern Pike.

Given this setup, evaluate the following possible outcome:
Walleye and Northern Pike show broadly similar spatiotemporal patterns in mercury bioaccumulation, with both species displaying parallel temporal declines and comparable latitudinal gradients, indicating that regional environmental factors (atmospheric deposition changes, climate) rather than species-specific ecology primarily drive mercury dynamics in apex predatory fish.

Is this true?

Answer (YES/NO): NO